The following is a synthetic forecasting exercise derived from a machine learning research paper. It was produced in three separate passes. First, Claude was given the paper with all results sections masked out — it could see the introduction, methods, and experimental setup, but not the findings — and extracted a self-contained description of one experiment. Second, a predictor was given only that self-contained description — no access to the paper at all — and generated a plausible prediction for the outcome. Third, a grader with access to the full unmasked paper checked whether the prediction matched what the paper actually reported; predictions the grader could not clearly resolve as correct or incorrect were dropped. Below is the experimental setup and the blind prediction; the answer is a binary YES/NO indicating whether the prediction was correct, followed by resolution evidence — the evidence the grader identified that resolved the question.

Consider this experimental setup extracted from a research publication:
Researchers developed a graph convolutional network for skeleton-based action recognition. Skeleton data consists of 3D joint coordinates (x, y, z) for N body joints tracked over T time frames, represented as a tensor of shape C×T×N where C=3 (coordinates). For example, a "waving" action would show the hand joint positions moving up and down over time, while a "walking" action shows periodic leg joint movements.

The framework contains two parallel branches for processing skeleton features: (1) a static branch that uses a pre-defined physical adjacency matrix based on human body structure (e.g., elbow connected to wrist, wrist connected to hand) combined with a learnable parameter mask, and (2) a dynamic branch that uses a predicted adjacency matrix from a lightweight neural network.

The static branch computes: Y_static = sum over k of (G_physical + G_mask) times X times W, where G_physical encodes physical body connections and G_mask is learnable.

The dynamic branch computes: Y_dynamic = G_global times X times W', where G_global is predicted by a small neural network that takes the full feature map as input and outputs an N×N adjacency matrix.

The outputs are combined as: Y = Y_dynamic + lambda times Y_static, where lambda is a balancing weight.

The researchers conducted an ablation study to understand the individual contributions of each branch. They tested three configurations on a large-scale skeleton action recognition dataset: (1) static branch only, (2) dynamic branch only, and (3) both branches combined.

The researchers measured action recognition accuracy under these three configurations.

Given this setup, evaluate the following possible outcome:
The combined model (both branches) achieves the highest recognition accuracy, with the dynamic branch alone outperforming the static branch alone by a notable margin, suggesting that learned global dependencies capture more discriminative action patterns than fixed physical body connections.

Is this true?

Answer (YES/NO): NO